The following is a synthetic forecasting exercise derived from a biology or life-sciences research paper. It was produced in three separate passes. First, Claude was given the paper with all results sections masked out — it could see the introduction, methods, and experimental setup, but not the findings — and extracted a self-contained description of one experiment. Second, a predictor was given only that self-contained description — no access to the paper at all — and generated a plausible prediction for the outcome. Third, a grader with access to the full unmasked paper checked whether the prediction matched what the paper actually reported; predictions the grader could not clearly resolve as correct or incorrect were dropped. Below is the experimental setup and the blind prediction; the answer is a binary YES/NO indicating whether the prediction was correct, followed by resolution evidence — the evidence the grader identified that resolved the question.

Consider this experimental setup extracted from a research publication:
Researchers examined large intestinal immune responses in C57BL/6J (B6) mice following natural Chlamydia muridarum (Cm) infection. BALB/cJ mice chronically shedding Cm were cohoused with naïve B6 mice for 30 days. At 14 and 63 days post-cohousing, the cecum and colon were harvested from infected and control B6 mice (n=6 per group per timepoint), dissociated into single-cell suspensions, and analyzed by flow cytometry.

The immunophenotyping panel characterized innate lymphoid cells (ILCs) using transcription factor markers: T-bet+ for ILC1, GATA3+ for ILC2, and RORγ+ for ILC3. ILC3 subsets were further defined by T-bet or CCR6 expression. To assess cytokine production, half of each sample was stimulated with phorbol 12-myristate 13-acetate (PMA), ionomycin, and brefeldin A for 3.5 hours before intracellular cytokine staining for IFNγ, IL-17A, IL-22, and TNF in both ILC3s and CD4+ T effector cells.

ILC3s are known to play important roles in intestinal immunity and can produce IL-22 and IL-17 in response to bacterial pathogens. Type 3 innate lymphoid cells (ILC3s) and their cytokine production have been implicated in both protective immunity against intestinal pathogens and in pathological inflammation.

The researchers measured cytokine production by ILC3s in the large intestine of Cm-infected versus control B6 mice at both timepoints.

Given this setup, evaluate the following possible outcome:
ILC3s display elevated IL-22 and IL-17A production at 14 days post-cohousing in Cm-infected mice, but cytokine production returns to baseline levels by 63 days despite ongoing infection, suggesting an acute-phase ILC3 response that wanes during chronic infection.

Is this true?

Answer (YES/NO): NO